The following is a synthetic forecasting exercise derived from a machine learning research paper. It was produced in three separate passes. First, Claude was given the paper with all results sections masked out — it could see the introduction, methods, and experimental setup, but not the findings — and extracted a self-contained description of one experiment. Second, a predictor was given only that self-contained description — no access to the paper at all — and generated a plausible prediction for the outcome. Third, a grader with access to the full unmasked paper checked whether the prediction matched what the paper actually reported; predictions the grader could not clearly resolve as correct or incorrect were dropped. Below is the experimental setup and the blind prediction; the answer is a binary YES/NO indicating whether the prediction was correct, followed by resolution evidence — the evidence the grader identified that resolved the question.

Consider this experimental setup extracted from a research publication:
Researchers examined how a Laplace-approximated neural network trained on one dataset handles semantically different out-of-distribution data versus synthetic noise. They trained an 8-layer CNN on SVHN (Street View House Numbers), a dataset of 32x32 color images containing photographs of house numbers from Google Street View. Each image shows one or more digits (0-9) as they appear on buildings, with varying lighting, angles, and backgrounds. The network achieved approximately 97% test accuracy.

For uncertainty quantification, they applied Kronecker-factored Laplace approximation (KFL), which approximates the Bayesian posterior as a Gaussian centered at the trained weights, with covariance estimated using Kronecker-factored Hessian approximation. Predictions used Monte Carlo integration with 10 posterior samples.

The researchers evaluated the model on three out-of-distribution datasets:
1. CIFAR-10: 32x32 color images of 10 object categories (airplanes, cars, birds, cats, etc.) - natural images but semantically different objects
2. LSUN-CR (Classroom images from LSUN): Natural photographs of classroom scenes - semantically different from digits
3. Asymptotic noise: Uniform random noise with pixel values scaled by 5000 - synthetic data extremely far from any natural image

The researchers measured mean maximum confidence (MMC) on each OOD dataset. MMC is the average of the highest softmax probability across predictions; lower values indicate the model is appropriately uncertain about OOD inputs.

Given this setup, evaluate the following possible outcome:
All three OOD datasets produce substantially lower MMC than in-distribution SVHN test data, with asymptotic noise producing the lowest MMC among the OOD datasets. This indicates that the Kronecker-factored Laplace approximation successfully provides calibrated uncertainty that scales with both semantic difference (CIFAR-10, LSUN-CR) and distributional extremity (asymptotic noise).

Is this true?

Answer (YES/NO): YES